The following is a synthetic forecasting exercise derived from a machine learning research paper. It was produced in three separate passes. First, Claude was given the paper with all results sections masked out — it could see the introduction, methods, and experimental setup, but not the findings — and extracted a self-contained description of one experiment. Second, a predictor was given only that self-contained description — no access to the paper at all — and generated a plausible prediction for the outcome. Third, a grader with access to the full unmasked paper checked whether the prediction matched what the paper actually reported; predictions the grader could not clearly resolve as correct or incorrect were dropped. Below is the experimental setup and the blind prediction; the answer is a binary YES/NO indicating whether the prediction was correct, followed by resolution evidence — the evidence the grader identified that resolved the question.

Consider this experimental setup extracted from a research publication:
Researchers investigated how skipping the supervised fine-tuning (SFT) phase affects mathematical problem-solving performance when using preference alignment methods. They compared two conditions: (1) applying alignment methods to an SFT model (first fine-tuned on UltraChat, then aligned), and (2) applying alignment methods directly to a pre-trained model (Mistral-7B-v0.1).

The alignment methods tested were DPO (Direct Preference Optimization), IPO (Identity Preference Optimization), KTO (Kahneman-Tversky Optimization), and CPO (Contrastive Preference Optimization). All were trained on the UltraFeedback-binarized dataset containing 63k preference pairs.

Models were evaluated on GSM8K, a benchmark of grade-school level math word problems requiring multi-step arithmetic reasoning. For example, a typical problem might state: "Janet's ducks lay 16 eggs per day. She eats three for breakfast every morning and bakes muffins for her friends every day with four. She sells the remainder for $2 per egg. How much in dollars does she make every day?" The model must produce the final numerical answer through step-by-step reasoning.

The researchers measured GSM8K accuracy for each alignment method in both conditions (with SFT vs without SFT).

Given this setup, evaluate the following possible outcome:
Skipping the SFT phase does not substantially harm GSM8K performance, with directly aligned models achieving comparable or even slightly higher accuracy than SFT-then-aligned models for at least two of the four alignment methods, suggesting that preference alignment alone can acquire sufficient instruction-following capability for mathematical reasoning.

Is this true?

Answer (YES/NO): YES